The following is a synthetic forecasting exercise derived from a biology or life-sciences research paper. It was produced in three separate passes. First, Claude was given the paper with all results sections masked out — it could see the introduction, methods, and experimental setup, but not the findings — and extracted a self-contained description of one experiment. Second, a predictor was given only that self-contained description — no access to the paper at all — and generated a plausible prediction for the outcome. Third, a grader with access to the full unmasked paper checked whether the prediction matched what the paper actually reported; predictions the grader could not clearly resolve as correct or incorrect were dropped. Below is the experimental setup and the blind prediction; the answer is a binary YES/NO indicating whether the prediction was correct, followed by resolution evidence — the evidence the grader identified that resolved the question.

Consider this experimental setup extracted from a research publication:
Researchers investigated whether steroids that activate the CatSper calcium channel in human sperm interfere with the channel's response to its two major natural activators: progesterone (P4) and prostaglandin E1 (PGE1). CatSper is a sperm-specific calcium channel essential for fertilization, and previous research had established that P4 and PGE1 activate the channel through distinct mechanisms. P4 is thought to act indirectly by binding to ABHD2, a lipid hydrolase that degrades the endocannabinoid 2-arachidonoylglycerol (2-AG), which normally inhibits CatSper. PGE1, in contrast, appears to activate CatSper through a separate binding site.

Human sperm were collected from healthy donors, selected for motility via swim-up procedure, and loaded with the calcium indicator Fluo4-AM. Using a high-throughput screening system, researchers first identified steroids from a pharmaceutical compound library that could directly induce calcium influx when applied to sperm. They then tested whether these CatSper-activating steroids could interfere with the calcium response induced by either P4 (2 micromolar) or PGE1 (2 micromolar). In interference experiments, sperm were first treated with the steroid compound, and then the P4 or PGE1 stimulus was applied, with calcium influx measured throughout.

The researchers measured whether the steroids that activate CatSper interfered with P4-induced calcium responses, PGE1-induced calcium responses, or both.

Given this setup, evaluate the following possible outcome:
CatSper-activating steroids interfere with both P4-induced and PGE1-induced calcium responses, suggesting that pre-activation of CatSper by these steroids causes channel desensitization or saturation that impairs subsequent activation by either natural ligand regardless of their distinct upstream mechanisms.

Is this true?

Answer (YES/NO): NO